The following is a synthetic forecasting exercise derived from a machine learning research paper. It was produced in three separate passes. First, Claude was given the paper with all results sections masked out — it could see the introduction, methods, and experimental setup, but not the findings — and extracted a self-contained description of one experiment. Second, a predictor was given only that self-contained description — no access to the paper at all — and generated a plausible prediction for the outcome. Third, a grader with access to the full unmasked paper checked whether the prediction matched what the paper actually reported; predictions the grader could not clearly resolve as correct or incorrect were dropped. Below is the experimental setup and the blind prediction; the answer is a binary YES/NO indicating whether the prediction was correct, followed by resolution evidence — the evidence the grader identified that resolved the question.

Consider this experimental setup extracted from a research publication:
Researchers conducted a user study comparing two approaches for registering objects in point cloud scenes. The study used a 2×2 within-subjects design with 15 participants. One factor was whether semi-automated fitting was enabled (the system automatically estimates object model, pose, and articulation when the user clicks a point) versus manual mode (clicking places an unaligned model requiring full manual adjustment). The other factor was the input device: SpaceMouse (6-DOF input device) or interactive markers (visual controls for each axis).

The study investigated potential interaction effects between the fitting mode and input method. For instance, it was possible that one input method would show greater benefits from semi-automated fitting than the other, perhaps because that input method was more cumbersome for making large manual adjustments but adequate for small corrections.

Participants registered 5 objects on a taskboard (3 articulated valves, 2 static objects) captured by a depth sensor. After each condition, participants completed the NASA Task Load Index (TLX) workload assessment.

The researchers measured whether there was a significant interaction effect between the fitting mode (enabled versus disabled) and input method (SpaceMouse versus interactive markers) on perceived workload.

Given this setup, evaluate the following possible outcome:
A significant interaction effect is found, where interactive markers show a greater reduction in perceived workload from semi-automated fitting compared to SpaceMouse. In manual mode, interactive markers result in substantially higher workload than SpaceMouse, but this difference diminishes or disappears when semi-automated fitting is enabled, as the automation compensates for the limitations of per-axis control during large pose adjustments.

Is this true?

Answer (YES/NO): NO